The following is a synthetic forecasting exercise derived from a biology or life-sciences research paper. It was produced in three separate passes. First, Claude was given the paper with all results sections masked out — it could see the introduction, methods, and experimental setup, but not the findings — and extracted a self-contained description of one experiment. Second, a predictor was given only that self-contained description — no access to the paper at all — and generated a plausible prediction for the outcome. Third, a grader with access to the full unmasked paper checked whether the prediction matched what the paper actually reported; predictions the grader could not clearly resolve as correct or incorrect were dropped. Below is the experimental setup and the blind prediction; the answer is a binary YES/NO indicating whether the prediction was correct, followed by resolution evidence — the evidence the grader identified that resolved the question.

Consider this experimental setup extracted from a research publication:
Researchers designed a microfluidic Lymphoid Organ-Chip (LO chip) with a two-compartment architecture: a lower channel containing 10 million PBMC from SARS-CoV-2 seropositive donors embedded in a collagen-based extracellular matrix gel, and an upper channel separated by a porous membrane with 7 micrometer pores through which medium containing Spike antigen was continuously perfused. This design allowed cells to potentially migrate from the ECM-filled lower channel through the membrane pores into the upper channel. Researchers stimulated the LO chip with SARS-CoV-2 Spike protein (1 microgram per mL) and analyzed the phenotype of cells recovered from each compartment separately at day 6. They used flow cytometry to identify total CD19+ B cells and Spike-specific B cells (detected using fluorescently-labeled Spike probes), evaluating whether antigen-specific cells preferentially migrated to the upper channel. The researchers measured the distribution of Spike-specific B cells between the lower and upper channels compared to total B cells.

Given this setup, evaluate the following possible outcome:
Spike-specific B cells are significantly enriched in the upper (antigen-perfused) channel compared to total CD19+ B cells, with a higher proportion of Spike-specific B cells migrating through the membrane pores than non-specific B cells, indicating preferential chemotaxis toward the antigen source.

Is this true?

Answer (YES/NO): NO